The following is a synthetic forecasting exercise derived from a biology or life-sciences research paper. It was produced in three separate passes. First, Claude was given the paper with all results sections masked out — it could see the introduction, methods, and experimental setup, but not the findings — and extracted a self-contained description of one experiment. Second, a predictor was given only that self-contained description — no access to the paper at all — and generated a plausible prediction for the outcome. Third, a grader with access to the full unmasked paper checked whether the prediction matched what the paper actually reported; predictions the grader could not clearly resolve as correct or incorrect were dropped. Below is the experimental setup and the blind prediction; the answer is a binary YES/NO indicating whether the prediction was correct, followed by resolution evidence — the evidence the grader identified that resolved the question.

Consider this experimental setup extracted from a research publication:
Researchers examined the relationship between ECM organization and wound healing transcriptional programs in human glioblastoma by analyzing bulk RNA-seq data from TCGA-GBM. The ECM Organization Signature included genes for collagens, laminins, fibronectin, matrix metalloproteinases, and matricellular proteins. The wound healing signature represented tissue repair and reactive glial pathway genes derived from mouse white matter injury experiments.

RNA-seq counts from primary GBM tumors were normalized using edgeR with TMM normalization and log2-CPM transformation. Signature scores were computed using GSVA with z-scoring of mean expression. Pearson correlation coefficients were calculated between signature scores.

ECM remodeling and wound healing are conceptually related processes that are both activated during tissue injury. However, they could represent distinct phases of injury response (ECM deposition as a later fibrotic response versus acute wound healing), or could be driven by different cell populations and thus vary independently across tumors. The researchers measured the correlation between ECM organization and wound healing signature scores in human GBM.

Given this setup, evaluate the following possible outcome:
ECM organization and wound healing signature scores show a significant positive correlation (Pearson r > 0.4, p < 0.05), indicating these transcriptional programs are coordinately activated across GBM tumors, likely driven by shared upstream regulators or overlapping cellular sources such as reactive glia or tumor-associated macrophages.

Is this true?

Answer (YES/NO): YES